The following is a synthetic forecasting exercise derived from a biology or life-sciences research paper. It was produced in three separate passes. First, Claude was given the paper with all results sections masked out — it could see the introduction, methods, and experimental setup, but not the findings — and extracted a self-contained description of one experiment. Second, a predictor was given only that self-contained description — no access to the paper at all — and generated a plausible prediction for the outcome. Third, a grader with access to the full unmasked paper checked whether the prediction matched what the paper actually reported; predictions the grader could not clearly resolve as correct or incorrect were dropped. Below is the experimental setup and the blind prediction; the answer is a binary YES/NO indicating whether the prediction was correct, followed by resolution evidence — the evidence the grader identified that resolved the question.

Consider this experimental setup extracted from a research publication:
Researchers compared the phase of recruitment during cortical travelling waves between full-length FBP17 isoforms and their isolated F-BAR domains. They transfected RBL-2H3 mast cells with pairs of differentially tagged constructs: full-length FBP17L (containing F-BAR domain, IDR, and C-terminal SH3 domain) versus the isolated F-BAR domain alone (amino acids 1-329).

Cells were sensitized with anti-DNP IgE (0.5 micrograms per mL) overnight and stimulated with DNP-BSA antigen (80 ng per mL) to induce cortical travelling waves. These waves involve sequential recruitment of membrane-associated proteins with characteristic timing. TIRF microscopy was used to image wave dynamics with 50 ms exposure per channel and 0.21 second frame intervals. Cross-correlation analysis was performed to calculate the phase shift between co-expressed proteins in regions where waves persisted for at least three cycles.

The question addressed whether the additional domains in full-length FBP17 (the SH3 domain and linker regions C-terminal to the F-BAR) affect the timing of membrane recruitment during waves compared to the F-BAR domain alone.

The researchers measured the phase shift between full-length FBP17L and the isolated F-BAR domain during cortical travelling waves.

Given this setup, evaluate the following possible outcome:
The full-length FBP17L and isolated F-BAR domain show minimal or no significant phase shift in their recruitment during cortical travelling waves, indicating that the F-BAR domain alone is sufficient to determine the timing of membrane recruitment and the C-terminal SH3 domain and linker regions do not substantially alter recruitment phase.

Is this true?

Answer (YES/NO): NO